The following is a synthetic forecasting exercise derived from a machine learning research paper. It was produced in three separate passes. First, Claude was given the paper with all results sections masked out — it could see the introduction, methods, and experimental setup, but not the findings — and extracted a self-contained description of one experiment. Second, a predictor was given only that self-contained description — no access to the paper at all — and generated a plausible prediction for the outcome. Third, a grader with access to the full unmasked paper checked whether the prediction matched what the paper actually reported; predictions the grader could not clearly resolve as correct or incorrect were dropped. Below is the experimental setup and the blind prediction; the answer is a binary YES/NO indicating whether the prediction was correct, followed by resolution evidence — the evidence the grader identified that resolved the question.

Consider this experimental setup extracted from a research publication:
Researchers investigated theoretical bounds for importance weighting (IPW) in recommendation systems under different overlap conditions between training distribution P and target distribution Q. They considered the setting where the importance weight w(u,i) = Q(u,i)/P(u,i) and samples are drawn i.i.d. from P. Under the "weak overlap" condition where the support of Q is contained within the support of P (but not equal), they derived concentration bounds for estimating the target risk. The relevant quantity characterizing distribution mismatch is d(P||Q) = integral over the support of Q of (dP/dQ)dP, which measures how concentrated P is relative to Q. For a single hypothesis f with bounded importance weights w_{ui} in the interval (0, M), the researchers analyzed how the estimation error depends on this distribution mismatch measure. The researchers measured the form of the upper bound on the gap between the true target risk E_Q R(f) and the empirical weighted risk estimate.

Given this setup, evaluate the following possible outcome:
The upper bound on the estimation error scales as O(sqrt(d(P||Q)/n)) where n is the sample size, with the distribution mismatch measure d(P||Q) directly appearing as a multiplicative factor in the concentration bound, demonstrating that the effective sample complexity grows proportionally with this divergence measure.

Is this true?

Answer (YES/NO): YES